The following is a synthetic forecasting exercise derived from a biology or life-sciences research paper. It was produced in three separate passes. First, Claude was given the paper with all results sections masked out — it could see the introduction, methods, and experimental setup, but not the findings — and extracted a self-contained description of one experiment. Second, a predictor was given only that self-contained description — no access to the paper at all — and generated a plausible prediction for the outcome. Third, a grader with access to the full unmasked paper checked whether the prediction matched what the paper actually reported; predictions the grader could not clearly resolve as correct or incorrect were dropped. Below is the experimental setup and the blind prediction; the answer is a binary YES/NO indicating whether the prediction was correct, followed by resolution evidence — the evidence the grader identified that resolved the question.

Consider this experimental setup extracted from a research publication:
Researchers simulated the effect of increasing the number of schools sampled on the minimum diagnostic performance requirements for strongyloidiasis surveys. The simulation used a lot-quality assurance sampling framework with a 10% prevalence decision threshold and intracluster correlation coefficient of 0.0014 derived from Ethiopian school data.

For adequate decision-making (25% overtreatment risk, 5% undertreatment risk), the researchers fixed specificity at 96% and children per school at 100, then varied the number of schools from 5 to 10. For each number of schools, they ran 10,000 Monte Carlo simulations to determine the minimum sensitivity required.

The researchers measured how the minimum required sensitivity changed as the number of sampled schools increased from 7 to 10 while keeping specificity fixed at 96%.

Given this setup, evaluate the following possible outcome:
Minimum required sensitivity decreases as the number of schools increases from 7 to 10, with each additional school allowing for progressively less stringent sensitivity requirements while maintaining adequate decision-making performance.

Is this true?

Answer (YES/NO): YES